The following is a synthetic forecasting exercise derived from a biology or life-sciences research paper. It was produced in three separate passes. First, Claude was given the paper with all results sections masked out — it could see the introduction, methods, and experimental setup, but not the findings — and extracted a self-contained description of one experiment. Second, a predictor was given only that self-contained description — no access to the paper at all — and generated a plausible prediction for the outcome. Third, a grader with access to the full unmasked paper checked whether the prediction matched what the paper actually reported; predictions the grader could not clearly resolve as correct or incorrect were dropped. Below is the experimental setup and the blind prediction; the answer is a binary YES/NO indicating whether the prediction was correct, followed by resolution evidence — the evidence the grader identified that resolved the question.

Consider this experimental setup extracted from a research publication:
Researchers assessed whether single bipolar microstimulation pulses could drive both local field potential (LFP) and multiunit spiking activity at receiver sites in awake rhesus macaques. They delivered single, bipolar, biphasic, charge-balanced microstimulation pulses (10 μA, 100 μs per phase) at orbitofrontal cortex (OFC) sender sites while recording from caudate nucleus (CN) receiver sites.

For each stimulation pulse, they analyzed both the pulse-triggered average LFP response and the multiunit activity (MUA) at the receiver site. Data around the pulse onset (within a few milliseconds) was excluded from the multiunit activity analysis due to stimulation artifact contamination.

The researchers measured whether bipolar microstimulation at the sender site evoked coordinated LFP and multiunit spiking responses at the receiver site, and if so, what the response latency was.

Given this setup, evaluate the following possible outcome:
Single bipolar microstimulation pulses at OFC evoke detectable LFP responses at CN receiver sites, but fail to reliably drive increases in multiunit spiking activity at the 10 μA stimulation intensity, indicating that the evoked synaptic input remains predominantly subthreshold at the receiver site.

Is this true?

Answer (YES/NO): NO